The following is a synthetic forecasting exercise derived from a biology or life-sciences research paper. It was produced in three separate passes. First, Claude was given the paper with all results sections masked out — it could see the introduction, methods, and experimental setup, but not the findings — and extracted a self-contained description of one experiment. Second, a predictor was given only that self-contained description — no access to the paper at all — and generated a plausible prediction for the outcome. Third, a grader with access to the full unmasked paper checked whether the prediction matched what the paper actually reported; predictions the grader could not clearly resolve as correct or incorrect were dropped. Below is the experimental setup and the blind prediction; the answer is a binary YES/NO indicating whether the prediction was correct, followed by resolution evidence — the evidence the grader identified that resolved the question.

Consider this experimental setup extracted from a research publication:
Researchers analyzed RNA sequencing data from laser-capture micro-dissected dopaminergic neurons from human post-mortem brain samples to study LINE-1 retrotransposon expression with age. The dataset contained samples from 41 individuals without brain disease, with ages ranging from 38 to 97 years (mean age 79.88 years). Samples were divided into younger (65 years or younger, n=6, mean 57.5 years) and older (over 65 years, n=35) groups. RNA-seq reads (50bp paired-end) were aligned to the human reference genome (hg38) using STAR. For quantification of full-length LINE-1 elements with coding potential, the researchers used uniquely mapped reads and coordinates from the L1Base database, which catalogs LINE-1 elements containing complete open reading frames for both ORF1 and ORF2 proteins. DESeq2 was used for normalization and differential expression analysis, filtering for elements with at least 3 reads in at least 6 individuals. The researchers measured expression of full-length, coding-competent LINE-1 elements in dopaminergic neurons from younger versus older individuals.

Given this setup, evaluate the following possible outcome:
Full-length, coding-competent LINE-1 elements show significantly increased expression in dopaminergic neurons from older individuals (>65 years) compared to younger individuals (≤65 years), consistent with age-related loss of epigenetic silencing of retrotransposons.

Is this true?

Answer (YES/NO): YES